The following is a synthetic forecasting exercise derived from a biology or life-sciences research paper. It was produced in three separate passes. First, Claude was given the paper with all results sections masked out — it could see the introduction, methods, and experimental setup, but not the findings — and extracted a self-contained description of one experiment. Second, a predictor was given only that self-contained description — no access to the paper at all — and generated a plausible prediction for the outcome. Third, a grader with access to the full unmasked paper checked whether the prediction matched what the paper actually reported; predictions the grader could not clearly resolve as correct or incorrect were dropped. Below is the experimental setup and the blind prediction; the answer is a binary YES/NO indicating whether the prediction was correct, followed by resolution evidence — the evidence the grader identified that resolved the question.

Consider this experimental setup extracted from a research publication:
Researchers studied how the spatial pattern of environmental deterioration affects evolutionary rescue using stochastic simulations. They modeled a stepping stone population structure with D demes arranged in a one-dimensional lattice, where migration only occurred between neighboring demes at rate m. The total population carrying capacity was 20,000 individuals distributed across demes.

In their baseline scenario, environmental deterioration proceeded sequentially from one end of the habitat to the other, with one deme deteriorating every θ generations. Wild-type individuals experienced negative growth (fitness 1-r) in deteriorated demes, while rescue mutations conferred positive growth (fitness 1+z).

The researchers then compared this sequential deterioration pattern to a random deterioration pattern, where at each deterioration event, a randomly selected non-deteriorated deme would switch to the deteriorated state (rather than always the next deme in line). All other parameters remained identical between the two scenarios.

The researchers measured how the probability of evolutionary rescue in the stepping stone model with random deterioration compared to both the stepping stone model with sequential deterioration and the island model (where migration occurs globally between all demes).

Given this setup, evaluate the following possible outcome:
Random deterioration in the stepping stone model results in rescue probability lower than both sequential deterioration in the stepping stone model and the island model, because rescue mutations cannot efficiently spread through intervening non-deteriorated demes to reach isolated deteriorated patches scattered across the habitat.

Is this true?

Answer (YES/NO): NO